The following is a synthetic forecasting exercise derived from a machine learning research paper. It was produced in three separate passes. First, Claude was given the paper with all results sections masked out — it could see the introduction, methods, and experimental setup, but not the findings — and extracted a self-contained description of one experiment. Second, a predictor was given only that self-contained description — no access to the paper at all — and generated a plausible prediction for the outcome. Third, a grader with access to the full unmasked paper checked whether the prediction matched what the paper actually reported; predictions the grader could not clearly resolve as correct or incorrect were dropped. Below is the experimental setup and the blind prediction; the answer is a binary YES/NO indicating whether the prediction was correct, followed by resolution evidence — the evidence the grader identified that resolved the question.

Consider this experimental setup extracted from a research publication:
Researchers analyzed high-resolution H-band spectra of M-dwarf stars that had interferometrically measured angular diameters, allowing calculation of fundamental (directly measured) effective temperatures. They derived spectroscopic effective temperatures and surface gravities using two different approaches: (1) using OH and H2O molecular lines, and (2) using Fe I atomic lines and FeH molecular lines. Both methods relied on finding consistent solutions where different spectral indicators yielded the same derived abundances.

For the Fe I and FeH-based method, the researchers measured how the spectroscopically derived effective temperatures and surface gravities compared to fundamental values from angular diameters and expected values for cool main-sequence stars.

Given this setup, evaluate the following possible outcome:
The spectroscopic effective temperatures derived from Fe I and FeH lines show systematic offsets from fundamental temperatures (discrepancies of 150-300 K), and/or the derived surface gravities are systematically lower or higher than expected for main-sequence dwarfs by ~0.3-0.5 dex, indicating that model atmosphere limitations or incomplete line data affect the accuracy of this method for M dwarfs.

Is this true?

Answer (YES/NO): NO